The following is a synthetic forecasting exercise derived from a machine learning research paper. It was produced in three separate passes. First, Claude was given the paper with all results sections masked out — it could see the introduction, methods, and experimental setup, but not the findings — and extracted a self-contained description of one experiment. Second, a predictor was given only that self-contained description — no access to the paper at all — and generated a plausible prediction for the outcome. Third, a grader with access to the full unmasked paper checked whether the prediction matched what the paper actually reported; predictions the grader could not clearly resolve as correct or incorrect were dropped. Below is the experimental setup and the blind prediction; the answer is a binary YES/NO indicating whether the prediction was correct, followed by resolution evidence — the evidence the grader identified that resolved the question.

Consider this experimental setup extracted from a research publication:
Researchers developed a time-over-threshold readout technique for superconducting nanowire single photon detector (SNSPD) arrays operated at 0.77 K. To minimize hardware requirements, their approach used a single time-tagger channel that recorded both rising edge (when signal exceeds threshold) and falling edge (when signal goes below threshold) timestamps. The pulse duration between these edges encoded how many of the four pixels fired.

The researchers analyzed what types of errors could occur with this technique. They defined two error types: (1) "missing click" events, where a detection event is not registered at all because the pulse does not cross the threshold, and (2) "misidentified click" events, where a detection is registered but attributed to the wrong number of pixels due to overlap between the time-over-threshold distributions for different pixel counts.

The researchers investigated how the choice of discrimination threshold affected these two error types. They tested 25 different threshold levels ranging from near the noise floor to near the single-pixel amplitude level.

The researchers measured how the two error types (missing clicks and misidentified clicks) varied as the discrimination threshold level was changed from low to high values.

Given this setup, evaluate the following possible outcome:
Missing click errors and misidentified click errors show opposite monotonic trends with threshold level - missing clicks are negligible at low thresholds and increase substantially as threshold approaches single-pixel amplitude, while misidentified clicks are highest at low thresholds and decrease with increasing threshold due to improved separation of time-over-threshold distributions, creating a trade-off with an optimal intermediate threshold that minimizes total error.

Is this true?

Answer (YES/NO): YES